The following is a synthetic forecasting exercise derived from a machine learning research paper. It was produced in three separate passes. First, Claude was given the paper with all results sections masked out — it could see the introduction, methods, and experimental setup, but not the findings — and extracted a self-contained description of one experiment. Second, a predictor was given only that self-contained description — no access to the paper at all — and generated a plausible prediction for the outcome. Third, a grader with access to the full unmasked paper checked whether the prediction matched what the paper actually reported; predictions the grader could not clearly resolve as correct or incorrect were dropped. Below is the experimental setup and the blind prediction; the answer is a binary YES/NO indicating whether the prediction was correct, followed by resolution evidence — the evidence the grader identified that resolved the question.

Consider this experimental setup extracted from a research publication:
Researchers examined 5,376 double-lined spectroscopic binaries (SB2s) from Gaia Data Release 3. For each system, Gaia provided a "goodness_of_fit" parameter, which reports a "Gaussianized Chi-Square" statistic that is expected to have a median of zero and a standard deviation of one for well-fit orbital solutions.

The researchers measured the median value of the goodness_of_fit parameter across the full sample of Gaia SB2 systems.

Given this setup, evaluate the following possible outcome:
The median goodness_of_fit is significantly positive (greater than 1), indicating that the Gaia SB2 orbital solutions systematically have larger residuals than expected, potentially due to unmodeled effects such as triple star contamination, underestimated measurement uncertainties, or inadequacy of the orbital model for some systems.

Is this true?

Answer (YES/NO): YES